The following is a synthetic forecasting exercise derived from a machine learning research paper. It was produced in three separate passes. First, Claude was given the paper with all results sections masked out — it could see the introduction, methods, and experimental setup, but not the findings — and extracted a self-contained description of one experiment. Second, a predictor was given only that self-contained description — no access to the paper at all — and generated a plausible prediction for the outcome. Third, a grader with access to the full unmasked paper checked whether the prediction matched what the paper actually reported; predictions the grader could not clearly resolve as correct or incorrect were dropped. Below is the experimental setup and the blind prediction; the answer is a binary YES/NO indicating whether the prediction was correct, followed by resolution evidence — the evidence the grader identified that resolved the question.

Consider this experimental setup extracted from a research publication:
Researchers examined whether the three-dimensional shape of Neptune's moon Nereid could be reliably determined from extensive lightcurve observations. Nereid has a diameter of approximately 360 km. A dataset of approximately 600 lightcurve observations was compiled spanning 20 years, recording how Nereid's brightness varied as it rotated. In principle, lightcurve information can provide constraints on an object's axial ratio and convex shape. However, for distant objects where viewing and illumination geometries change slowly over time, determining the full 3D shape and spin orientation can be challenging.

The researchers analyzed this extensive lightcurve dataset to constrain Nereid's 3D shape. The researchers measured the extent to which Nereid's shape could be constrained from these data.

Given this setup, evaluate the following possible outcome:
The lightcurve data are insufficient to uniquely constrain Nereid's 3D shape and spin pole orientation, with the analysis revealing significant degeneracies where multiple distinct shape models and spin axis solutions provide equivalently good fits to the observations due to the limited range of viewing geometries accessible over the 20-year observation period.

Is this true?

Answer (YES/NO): YES